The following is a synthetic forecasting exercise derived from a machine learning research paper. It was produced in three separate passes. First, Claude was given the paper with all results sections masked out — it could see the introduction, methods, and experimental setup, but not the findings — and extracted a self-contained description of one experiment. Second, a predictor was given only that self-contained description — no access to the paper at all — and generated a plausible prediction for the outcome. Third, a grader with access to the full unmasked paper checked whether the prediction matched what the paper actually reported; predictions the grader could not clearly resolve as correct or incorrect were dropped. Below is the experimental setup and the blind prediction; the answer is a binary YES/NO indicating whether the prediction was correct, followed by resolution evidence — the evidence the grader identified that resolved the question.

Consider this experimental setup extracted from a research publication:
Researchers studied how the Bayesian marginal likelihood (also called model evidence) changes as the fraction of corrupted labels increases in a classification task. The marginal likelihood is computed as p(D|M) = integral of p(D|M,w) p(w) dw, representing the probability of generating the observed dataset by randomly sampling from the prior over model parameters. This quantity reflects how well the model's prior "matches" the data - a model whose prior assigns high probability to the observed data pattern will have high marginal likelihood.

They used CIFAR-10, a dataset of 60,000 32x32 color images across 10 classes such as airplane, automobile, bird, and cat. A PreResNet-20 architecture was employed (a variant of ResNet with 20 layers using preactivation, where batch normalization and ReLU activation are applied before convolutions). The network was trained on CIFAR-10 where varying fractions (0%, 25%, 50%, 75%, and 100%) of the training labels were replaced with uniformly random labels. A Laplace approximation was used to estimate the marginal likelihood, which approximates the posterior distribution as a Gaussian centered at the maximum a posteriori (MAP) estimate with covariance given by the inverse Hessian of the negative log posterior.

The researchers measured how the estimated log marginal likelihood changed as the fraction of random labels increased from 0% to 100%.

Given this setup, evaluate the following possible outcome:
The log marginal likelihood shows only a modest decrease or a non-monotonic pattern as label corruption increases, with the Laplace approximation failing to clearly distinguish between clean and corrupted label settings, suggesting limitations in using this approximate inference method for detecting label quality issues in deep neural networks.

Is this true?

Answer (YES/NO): NO